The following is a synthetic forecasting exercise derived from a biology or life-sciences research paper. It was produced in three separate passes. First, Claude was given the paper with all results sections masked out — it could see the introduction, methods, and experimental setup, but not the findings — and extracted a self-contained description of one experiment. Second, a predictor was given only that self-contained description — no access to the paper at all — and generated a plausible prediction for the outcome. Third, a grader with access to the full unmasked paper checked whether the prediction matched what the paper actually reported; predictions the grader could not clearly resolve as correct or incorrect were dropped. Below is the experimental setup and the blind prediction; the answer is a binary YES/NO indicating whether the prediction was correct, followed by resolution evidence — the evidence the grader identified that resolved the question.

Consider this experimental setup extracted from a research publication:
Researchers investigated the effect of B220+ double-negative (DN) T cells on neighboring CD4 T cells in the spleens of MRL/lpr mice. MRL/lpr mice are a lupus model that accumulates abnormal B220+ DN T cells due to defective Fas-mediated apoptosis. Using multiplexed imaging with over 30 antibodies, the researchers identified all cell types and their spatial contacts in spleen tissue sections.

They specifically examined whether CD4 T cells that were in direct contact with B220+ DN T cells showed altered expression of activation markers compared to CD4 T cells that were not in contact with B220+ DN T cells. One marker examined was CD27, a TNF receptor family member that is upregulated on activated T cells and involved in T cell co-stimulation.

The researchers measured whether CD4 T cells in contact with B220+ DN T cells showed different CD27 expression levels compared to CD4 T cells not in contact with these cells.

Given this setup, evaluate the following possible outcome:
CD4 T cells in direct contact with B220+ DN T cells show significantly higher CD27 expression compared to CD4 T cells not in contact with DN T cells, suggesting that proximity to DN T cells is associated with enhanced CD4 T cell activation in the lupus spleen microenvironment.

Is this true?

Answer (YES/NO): YES